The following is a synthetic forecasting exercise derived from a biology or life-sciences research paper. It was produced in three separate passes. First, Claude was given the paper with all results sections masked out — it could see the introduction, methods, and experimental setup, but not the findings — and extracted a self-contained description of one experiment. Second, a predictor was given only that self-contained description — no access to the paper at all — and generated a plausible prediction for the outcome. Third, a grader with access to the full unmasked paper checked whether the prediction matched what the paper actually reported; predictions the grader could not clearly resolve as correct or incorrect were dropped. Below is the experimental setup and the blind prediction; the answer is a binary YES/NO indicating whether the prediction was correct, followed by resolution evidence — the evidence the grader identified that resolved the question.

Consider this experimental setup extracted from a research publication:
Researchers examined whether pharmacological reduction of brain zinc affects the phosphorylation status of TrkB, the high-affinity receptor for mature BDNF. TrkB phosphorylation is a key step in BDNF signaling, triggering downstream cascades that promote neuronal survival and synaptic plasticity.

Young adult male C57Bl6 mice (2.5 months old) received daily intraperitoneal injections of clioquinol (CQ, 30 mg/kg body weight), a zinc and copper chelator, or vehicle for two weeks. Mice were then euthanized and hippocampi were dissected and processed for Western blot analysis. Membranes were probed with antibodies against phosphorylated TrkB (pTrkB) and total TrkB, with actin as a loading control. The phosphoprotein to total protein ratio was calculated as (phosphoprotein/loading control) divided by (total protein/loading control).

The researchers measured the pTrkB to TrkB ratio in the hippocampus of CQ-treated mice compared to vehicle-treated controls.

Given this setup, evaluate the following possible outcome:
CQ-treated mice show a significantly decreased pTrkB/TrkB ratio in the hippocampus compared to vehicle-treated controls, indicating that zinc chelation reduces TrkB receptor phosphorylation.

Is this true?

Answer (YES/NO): NO